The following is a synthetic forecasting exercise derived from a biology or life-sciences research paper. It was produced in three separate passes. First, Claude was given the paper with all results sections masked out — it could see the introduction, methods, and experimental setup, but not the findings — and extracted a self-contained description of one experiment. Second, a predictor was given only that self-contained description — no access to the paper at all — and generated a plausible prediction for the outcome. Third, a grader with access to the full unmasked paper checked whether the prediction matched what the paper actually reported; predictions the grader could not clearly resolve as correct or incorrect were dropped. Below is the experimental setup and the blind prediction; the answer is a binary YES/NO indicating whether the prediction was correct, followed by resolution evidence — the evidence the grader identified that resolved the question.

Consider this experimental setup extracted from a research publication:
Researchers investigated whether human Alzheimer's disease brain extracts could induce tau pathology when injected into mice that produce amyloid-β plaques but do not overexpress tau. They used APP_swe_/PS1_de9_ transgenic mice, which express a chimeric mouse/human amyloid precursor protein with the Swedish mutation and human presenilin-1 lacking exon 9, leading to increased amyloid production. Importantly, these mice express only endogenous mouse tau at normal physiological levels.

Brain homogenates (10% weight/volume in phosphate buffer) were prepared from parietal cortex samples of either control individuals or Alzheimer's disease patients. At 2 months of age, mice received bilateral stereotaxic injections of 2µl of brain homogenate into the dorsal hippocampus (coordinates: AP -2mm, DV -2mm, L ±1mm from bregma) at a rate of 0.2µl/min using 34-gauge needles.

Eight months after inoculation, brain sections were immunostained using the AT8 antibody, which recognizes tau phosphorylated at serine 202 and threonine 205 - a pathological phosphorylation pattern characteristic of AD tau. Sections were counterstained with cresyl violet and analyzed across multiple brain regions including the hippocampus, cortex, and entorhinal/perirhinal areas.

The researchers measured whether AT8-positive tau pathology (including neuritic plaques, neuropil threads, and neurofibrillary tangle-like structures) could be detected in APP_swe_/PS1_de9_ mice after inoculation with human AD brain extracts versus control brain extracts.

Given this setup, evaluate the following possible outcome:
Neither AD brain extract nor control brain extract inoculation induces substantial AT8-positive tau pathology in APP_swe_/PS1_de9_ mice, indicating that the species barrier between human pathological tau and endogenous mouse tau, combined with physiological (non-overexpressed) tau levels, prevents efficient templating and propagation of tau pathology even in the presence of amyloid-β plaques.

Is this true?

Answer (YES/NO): NO